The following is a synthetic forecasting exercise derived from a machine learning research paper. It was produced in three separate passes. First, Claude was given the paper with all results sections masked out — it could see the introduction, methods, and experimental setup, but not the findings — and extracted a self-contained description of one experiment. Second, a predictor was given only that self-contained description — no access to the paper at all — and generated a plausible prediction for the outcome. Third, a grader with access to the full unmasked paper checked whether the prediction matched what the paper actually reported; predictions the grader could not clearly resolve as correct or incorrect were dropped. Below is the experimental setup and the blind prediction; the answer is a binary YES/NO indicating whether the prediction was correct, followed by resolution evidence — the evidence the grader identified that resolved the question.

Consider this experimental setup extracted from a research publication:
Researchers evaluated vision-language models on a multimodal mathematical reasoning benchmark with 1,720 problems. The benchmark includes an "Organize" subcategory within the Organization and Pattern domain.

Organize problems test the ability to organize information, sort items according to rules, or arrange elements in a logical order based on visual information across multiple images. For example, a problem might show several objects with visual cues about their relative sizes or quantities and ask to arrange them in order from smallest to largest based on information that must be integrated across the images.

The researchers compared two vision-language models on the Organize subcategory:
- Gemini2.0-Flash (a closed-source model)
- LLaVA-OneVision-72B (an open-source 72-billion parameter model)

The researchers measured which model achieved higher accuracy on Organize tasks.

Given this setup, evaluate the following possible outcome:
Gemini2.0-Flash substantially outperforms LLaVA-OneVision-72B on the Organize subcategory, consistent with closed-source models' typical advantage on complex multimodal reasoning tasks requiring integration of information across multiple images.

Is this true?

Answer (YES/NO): NO